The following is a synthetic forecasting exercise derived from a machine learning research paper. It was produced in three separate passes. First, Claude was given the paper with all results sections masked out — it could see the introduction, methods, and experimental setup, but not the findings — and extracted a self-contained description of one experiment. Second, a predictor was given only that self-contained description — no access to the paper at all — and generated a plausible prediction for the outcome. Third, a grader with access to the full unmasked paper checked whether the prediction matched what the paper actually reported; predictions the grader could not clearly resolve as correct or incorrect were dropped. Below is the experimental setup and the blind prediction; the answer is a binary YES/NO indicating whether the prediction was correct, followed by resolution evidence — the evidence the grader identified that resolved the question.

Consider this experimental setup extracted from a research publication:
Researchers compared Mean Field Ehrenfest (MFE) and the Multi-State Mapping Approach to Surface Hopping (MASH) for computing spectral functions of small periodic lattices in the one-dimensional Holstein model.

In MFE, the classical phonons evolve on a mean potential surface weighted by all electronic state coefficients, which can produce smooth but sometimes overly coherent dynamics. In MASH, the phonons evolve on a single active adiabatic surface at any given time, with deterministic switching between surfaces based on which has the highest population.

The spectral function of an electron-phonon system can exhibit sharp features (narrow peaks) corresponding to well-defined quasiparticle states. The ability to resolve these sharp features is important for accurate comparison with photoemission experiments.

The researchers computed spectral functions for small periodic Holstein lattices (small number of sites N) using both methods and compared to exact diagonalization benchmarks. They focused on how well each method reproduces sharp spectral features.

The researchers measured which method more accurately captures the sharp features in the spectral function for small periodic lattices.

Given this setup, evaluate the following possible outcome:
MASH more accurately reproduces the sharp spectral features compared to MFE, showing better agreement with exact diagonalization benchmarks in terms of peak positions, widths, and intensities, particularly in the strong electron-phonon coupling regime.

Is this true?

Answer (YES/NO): NO